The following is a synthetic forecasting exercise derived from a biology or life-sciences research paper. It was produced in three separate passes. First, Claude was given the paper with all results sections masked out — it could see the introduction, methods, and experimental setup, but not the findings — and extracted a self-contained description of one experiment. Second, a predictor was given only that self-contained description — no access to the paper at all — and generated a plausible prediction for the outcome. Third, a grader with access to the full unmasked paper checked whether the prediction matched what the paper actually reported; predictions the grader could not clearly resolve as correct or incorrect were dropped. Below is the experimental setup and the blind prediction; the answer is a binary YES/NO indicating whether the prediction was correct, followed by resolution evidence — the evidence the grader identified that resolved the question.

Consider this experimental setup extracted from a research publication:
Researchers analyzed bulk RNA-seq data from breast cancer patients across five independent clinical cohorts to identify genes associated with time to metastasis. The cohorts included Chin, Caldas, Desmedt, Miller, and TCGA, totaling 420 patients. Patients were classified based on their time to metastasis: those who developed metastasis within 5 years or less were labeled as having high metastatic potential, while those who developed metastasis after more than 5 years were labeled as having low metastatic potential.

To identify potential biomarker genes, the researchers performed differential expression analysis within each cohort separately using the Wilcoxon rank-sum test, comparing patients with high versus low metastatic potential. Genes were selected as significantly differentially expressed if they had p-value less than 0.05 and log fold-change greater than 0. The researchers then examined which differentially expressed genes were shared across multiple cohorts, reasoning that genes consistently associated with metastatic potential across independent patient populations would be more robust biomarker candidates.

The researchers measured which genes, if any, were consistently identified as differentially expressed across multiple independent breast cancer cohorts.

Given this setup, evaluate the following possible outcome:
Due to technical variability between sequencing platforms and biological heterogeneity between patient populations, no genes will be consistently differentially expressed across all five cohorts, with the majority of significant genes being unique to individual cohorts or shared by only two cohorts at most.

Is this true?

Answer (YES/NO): YES